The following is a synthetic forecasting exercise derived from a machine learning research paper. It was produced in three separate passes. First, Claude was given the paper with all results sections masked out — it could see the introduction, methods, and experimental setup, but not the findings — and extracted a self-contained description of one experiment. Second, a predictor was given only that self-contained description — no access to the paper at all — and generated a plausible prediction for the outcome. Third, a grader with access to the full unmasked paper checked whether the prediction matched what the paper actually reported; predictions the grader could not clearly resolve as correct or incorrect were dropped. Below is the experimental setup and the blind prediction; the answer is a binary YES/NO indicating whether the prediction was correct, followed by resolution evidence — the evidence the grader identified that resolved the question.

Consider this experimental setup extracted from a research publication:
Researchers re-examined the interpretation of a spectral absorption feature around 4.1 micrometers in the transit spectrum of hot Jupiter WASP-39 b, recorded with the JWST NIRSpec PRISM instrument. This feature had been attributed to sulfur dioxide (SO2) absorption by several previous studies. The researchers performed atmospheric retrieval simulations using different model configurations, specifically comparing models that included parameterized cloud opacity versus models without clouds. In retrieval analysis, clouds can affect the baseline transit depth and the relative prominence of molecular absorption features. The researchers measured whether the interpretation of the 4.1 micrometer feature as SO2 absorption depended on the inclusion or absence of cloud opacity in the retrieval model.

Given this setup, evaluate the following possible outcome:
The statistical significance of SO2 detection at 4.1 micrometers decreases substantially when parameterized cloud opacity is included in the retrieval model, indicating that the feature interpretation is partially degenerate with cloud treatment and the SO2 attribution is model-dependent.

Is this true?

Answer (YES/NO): NO